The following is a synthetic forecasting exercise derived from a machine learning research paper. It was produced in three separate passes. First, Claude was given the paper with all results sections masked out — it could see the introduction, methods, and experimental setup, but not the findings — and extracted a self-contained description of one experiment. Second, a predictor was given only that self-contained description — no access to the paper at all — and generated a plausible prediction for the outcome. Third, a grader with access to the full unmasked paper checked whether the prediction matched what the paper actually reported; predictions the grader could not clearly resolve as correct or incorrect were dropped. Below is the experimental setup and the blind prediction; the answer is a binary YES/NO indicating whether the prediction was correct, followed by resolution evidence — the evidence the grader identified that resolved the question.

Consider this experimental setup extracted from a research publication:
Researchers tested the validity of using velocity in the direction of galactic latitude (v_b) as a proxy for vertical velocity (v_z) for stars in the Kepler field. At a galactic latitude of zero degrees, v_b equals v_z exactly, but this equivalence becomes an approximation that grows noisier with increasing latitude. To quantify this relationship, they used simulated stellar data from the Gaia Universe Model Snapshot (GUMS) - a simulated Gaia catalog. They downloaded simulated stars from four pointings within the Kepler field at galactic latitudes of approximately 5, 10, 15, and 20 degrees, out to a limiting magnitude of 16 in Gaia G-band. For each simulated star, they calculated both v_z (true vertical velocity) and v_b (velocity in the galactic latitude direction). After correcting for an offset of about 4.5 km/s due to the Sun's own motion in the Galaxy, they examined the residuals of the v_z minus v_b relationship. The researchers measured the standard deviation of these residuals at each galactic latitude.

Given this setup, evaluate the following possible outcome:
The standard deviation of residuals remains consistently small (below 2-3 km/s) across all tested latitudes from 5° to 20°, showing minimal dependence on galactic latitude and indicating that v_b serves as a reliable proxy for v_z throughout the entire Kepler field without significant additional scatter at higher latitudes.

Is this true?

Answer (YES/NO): NO